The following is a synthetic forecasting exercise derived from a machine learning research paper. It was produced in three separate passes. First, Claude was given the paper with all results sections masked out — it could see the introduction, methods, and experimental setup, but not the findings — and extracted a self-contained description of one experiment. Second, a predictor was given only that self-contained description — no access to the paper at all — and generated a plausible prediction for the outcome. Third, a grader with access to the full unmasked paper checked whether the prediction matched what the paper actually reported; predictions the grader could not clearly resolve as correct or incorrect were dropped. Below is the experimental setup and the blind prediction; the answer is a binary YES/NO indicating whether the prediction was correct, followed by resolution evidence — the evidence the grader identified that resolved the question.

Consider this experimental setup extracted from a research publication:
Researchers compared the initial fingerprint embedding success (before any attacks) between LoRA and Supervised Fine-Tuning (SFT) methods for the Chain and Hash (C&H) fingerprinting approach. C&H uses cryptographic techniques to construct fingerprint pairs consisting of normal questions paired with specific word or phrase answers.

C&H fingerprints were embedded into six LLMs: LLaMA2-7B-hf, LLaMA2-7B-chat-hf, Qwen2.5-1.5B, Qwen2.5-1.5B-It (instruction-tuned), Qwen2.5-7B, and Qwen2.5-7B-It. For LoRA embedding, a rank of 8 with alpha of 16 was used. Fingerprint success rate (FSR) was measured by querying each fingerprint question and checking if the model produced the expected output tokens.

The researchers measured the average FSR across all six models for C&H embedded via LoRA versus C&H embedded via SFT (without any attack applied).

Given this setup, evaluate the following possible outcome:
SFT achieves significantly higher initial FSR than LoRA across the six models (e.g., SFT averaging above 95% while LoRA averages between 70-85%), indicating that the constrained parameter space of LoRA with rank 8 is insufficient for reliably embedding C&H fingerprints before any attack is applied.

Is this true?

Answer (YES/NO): NO